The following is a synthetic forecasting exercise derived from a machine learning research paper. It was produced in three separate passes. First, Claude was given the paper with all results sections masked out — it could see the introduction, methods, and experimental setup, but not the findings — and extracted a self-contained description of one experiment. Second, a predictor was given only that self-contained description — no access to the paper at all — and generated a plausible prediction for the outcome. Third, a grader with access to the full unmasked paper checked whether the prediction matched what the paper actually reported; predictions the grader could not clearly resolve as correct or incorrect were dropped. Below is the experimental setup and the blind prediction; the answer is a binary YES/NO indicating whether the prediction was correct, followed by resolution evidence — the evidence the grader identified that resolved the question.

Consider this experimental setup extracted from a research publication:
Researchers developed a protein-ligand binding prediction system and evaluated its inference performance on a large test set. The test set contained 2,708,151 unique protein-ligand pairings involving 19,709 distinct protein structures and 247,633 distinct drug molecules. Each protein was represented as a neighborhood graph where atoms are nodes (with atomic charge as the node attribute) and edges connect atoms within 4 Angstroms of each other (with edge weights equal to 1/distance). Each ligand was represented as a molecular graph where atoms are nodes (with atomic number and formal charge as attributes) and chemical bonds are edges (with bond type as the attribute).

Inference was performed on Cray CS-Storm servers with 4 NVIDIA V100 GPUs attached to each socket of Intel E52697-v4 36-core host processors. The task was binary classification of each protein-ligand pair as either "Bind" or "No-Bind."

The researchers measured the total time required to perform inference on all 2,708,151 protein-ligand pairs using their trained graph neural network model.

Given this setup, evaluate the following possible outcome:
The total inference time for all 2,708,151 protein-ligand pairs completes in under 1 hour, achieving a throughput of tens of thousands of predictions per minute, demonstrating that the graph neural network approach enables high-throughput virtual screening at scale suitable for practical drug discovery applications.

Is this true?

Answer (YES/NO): NO